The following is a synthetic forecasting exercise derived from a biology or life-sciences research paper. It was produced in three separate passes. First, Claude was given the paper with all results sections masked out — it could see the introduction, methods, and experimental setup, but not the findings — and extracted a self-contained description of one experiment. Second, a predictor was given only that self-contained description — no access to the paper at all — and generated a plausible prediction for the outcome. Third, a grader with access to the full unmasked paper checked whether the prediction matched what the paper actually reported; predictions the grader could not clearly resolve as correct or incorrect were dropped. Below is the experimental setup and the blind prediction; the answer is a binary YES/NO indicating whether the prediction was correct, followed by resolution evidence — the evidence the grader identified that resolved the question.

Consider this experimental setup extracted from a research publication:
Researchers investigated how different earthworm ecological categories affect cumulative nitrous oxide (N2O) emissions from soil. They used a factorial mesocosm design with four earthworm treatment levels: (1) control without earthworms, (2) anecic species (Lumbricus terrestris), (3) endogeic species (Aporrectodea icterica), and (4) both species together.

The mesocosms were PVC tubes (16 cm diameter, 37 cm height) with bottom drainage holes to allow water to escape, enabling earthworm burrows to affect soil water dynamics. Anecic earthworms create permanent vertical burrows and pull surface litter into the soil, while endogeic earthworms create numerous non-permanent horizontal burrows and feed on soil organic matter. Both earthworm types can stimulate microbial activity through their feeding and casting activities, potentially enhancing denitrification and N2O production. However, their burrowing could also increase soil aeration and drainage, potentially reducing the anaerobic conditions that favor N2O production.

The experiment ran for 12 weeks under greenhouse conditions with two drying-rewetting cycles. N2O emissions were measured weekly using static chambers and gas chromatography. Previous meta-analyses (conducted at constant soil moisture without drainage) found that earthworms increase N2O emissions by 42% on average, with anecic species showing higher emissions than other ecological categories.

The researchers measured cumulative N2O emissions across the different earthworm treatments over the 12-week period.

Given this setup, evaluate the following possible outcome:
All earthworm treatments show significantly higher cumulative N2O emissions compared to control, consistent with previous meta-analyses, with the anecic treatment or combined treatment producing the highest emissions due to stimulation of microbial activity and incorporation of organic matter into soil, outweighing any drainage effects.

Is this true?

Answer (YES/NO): NO